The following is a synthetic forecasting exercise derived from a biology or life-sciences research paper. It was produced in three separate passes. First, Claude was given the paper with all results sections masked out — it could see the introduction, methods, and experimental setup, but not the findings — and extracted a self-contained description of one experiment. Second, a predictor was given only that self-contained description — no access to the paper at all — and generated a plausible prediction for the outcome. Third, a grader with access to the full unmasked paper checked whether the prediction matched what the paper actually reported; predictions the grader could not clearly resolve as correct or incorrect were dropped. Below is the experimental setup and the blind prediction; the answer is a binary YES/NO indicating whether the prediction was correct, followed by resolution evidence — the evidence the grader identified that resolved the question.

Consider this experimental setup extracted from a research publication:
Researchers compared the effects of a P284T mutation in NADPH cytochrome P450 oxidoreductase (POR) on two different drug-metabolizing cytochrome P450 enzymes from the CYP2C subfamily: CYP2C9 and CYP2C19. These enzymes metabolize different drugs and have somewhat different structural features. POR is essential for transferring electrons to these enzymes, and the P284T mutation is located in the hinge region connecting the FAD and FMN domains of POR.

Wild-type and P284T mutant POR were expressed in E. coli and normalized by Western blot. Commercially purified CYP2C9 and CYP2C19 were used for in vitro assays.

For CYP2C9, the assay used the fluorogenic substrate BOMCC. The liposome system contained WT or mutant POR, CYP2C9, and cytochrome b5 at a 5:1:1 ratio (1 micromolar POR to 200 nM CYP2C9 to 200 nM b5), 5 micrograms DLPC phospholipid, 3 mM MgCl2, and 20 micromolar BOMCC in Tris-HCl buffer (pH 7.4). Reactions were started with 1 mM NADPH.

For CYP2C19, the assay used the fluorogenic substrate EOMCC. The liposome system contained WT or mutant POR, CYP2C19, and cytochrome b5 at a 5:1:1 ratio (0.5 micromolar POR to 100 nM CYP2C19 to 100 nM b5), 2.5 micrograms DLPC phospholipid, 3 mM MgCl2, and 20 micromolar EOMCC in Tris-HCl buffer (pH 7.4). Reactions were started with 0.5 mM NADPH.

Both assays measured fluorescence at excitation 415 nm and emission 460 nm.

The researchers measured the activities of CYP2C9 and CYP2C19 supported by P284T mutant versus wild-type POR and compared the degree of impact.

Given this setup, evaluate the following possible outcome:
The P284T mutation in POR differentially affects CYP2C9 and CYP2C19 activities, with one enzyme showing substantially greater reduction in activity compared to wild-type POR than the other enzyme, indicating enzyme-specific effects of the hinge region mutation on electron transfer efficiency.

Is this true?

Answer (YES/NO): YES